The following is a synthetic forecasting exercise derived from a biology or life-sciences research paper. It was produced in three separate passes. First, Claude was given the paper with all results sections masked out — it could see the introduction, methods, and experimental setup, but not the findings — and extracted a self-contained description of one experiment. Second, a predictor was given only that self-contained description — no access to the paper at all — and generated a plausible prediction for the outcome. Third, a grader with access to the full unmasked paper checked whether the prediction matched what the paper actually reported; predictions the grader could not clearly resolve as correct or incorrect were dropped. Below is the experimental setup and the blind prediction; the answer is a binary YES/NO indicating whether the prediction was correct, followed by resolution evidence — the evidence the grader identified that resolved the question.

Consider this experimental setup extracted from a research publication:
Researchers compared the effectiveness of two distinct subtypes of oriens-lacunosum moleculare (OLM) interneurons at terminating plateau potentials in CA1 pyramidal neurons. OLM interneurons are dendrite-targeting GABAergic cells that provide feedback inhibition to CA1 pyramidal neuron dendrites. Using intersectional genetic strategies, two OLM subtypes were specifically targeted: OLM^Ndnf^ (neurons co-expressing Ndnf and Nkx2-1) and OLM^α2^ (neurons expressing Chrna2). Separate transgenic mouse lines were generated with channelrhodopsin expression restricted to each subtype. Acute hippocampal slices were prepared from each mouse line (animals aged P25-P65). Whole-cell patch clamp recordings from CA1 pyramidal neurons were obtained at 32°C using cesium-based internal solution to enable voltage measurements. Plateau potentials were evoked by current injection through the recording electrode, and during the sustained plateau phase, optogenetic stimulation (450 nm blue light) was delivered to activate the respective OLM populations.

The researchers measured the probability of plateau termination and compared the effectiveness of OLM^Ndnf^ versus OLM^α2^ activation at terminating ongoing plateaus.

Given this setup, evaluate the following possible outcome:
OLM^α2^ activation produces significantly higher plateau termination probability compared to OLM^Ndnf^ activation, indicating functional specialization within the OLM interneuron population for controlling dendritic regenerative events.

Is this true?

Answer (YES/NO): NO